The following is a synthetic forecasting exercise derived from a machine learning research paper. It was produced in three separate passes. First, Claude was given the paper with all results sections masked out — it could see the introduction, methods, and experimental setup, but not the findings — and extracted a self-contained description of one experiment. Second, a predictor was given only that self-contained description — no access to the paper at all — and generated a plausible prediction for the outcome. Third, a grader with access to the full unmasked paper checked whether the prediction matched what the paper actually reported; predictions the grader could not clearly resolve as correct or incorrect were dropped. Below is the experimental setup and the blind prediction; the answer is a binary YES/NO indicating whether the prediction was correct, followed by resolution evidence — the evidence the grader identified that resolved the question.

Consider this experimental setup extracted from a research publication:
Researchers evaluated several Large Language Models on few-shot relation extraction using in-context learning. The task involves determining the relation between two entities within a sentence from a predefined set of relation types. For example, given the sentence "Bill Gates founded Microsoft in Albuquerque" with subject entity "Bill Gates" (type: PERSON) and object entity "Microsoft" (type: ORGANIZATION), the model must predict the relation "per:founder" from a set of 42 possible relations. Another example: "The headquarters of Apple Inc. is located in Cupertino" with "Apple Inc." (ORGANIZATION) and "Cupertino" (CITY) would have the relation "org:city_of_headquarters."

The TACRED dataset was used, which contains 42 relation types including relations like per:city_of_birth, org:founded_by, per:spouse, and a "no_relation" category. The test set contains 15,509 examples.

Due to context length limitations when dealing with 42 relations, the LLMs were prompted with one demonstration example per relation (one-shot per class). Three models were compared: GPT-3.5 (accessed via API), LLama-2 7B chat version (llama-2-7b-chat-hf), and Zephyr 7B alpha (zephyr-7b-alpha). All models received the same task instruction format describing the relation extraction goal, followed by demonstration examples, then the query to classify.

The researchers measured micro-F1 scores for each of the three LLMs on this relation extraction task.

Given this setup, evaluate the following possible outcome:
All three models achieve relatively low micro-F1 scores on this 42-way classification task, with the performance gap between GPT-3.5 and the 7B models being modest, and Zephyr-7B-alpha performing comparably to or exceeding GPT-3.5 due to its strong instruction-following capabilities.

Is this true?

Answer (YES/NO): YES